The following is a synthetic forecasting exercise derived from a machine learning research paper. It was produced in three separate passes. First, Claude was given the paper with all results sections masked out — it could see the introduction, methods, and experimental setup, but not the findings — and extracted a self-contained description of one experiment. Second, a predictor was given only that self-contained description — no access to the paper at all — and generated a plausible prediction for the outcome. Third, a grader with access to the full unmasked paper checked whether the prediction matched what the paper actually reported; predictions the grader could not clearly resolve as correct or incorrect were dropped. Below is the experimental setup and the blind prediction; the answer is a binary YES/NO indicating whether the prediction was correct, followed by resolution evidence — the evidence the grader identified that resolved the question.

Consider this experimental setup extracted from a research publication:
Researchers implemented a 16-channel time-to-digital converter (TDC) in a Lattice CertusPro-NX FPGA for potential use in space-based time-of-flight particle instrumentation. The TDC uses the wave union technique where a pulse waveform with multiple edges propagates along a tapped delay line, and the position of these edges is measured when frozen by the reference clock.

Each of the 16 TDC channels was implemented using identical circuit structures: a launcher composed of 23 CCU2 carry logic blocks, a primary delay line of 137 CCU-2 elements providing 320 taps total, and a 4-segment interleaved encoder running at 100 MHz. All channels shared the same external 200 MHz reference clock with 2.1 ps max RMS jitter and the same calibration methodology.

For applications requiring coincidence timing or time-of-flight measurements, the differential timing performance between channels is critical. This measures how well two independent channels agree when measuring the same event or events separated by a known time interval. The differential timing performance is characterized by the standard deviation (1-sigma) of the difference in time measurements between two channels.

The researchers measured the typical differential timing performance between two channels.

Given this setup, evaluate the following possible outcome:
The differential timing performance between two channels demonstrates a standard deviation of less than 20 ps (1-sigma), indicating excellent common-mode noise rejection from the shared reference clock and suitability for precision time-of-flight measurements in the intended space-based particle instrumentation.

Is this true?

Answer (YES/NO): YES